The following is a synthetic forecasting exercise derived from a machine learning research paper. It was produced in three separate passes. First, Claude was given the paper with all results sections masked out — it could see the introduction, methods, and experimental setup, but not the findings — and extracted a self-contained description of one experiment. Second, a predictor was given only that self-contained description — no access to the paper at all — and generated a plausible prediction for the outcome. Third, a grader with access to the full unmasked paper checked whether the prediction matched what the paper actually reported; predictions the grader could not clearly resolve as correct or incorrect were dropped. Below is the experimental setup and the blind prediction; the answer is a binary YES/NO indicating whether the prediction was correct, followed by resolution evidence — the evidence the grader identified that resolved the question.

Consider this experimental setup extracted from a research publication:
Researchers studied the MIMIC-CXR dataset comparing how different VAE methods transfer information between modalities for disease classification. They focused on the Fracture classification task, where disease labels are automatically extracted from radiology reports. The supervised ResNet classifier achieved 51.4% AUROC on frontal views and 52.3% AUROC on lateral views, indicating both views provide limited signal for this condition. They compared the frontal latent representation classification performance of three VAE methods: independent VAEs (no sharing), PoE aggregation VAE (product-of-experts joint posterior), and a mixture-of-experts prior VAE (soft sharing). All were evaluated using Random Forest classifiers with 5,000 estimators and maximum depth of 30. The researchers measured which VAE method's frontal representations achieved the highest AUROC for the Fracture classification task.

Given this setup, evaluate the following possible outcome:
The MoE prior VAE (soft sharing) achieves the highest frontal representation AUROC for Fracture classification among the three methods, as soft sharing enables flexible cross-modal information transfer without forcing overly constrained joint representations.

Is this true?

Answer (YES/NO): NO